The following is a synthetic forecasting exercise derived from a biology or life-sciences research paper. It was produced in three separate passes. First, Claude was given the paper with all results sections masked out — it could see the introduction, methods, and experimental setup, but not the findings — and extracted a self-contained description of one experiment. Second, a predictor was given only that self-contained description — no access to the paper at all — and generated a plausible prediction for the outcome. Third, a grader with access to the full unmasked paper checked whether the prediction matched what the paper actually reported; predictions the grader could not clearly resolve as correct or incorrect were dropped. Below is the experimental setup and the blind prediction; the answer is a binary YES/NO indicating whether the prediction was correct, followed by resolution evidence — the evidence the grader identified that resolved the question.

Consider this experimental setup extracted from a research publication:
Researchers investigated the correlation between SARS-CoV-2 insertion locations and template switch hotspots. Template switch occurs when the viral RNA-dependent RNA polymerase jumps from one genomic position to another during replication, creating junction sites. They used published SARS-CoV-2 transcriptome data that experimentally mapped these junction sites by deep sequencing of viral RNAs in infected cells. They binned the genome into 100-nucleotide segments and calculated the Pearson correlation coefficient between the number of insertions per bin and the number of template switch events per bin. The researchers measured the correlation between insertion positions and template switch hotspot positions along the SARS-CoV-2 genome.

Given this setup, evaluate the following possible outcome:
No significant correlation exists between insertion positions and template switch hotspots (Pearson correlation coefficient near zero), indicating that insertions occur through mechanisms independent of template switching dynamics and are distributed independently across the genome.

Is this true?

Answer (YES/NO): NO